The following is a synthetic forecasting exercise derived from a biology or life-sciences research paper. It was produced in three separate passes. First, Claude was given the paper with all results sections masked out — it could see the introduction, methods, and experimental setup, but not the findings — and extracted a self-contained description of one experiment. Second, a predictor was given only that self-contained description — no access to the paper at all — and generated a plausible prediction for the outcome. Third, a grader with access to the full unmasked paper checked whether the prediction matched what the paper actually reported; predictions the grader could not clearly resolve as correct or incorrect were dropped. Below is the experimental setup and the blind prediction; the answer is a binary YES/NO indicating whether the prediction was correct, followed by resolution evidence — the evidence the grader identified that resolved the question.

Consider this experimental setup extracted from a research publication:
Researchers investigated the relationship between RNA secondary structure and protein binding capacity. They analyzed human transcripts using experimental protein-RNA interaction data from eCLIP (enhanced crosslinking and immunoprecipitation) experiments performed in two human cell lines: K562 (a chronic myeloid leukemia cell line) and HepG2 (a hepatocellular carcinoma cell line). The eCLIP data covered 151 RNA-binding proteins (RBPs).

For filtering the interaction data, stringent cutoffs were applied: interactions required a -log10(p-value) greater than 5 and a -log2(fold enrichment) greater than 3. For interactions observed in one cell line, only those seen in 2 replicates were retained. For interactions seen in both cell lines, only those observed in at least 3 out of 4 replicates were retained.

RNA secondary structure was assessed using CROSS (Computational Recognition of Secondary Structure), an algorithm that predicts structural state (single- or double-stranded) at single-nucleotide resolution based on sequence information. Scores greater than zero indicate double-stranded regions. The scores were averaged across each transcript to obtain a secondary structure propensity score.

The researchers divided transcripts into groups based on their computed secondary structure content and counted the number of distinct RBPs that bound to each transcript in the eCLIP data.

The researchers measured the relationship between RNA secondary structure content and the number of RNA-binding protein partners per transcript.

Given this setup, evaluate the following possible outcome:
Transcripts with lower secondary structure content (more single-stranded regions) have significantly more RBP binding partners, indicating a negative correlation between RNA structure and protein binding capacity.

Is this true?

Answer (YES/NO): NO